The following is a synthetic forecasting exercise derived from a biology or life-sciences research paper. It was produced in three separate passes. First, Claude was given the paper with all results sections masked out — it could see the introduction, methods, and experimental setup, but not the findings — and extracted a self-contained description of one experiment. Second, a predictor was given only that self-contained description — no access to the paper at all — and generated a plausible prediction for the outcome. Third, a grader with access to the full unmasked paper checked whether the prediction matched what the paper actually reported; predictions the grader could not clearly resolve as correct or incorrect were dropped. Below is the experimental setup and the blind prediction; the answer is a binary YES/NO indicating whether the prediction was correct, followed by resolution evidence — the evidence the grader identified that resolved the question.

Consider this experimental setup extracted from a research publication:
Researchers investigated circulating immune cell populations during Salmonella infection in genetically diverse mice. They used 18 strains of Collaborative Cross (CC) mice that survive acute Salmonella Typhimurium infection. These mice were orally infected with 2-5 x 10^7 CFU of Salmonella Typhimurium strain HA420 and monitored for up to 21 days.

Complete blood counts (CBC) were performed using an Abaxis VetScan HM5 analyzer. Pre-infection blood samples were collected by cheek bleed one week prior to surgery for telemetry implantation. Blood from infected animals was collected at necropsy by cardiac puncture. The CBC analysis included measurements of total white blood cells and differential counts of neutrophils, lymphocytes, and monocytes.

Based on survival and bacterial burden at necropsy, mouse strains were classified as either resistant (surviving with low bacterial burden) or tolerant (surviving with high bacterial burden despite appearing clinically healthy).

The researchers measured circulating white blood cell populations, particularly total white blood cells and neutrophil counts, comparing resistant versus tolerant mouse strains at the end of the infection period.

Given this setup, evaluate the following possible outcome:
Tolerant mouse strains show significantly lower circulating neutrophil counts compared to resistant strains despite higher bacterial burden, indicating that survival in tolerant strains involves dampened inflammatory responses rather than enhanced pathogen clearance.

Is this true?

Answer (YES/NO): NO